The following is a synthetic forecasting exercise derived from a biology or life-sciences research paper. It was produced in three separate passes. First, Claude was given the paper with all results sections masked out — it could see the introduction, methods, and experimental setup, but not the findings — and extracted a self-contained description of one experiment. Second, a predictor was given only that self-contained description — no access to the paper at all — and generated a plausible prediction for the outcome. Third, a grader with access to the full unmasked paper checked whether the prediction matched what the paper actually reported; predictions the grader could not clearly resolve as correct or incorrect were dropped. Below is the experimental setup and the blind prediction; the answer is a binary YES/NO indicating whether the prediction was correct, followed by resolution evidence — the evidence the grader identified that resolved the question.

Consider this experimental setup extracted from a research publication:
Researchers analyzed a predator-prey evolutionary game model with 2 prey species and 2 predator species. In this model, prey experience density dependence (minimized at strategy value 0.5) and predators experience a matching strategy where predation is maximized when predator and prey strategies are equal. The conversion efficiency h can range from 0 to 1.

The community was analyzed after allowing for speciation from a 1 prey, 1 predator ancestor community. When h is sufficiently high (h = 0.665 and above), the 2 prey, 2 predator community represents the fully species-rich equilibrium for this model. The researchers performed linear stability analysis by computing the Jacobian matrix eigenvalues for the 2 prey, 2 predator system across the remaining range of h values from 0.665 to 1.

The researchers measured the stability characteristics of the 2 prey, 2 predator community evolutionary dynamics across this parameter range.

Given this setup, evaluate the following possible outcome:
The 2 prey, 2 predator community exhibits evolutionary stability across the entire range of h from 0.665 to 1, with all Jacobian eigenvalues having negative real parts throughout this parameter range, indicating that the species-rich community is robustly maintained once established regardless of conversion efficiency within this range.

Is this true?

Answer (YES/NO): YES